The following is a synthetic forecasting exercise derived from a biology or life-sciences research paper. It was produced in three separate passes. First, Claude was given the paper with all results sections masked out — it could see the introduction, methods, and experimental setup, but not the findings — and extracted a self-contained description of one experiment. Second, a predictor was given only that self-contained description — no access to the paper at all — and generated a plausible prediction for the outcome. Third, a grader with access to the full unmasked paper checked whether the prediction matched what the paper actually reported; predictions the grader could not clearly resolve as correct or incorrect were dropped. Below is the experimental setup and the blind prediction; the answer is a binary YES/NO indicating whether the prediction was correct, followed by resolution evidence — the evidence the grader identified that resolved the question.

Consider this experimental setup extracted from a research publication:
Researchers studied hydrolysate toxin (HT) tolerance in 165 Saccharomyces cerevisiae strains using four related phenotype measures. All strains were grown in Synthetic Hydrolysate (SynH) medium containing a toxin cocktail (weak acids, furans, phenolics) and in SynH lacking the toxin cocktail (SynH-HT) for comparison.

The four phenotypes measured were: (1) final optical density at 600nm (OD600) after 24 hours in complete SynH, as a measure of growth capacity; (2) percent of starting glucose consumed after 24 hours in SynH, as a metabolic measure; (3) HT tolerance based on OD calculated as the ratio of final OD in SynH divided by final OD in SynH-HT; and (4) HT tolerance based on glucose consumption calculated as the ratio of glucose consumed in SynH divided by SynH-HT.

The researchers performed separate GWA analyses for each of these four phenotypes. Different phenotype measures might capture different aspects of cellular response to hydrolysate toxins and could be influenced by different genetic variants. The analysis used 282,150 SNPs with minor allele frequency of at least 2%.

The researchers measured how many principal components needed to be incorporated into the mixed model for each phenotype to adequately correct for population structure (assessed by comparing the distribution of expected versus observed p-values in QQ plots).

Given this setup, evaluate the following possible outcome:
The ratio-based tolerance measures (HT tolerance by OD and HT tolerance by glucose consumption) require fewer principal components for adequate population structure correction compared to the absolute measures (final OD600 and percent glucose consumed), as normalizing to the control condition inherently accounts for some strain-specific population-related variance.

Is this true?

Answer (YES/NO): NO